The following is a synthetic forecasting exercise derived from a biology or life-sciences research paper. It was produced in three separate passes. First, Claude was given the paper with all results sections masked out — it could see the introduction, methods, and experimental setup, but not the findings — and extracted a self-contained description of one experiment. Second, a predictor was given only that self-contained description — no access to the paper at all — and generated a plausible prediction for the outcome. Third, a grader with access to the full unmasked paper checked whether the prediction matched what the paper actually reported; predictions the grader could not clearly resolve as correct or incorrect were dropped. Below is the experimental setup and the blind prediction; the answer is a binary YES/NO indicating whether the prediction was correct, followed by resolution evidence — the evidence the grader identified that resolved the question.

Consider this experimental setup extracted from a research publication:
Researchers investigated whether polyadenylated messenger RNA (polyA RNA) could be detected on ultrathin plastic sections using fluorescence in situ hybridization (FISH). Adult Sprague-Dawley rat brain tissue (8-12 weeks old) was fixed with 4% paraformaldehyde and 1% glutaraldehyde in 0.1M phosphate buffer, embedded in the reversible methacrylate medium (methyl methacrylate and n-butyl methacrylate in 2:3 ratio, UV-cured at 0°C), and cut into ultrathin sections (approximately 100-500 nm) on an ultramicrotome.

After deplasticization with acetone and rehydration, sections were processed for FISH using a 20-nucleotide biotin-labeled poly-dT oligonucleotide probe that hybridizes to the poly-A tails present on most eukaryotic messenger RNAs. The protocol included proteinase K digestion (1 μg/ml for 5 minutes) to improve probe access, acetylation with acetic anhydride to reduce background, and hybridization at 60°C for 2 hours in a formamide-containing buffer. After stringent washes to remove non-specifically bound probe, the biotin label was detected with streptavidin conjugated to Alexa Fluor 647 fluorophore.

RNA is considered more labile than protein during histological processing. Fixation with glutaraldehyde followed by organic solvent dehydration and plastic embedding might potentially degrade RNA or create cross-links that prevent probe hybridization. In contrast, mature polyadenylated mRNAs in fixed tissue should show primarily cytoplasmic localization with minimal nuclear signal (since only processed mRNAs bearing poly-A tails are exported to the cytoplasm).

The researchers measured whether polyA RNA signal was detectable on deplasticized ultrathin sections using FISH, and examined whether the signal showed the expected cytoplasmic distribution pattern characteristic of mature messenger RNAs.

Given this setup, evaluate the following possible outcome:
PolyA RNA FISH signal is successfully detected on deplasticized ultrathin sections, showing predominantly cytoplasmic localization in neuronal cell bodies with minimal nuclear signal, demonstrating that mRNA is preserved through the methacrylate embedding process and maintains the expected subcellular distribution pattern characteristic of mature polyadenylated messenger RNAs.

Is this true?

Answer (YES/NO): YES